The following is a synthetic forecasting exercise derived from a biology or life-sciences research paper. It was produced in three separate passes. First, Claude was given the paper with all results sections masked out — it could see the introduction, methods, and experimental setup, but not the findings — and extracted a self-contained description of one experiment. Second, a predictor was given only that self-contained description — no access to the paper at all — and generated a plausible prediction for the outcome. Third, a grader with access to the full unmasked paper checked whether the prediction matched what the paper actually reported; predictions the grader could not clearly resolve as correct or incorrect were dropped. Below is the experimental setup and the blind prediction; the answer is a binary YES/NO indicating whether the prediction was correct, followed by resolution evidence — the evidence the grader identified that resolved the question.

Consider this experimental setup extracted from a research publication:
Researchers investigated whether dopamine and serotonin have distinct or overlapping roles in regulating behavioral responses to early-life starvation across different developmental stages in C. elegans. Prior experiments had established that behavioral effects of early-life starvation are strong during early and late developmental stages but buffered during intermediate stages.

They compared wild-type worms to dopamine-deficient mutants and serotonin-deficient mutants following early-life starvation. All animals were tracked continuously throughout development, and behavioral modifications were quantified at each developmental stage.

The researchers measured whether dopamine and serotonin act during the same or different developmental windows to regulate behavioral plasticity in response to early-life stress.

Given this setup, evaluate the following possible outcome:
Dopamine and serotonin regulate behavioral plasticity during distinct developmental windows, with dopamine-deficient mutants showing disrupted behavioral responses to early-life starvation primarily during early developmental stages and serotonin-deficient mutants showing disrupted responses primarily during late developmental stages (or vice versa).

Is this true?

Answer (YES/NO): NO